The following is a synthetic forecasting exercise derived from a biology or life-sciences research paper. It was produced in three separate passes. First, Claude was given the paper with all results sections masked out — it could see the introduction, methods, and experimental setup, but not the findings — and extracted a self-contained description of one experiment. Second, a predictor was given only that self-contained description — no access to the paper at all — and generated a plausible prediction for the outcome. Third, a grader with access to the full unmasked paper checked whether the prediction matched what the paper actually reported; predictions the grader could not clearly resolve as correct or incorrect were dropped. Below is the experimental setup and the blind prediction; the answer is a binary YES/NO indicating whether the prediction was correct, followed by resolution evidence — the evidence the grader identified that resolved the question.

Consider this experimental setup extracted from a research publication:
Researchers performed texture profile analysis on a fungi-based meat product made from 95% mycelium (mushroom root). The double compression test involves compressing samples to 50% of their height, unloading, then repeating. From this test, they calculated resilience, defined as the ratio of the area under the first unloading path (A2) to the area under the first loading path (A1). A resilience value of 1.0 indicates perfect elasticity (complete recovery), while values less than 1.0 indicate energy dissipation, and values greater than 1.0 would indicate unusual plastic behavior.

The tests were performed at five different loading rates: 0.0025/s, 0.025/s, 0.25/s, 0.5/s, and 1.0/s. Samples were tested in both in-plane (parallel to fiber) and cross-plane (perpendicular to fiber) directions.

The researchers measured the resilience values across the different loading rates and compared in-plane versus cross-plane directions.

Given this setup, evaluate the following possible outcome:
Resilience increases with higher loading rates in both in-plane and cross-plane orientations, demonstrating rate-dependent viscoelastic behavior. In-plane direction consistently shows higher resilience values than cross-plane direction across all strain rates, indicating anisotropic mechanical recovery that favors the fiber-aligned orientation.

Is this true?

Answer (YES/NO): NO